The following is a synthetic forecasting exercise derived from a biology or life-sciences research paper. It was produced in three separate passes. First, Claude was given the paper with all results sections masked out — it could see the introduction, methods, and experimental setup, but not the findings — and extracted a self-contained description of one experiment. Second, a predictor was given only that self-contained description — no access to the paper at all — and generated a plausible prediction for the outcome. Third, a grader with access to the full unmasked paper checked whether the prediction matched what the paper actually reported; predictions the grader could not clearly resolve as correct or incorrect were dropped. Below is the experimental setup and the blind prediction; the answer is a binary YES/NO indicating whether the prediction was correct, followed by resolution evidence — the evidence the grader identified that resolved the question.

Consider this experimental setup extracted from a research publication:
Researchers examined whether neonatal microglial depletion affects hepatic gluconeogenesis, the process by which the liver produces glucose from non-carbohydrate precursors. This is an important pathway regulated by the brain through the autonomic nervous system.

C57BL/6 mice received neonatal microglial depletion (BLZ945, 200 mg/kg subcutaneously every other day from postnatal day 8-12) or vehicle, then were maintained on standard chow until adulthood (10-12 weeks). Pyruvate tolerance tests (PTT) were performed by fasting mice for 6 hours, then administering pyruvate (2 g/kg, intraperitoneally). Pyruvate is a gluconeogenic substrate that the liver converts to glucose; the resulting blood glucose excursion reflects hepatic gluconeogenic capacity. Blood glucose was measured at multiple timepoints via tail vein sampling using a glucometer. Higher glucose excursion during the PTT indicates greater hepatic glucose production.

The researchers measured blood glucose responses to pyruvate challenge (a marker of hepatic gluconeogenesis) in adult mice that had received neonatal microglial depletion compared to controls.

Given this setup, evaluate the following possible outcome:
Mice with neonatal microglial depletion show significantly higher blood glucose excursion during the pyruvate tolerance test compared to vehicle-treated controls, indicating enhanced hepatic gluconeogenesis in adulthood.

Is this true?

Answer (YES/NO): NO